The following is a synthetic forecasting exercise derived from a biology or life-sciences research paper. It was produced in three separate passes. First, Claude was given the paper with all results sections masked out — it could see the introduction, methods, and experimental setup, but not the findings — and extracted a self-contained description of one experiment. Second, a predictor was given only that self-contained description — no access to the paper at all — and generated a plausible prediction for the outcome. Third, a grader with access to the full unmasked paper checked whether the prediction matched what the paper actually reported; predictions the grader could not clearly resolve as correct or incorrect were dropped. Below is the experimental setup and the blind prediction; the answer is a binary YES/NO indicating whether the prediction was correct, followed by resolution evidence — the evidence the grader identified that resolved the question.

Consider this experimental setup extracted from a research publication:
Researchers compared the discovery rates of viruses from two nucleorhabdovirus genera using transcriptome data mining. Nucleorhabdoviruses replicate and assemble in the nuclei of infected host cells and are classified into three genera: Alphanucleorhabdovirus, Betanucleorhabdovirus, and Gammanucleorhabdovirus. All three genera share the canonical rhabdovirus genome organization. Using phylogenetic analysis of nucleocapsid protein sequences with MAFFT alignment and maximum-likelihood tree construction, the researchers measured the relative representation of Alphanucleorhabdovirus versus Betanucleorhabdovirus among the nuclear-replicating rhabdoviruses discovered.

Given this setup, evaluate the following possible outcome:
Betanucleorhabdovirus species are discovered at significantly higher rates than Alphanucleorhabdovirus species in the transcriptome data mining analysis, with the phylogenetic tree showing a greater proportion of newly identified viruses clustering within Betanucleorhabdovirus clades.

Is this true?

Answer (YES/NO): YES